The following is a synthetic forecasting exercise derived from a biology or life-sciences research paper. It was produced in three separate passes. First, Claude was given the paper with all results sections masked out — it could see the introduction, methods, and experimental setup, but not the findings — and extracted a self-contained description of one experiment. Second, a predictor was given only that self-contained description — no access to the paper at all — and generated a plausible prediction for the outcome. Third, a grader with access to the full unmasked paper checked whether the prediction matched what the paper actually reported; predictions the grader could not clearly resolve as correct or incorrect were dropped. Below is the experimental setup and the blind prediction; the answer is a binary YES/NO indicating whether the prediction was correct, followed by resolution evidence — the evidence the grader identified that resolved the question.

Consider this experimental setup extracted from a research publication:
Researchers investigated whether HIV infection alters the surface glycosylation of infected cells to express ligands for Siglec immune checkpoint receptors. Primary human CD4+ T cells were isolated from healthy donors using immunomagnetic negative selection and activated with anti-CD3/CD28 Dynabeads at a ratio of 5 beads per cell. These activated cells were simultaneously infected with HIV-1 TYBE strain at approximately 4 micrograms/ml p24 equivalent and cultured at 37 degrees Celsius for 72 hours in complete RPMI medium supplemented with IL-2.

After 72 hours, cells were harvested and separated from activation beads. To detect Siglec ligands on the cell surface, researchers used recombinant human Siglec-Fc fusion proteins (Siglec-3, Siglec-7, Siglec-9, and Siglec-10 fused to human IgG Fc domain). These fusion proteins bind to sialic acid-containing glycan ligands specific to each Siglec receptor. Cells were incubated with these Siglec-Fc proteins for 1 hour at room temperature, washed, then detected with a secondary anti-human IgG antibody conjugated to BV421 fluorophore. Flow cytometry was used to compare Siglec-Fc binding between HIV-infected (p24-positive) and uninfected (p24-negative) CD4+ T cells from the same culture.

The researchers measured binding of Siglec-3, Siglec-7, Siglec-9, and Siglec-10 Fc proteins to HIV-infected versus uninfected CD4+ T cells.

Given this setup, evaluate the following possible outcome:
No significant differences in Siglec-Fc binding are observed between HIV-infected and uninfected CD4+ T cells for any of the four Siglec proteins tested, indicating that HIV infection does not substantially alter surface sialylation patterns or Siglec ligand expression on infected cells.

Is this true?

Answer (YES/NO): NO